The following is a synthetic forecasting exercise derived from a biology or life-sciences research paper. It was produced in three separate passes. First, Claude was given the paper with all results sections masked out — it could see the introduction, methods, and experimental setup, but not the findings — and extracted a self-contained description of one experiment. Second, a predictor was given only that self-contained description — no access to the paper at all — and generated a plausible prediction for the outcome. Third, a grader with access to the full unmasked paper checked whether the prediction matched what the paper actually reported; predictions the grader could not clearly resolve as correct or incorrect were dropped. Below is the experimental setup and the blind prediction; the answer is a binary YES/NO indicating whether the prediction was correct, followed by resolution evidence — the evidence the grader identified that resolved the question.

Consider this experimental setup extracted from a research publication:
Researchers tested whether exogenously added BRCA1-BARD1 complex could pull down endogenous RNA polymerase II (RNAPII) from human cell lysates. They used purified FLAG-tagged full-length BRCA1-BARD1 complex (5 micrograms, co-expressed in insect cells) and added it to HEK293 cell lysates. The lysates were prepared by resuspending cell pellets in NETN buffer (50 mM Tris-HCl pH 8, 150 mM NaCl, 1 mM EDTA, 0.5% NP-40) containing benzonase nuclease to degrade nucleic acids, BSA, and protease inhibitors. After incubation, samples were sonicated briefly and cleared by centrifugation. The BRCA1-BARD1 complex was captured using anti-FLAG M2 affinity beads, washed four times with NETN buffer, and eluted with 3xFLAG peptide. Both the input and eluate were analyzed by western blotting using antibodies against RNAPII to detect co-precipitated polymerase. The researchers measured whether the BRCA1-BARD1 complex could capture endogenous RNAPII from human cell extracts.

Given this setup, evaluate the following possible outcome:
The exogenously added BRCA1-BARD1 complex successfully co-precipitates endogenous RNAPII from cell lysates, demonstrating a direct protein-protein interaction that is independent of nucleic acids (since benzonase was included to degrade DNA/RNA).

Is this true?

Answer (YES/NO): NO